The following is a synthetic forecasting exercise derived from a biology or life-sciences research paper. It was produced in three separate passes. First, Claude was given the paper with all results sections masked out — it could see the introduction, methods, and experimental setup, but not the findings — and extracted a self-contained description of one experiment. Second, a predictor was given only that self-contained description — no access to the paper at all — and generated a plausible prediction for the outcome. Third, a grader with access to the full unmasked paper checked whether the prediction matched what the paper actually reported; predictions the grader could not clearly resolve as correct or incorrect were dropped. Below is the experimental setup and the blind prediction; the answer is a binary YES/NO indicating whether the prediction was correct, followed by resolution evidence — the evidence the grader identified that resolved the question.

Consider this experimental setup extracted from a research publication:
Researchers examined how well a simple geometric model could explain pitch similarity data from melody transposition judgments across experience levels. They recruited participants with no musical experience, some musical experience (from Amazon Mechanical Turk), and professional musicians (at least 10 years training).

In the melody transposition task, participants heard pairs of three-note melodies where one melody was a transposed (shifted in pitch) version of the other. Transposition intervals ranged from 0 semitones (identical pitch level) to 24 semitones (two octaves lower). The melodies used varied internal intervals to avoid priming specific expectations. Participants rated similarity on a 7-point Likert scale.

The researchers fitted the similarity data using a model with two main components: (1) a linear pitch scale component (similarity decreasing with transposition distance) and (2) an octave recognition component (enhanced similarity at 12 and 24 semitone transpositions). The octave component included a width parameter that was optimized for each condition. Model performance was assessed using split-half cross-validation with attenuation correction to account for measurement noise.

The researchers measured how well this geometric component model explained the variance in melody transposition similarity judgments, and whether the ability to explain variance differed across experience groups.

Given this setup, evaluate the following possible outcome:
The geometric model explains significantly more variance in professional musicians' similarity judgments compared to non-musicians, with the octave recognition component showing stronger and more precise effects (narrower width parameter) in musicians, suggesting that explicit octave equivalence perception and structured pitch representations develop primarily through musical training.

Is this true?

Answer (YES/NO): NO